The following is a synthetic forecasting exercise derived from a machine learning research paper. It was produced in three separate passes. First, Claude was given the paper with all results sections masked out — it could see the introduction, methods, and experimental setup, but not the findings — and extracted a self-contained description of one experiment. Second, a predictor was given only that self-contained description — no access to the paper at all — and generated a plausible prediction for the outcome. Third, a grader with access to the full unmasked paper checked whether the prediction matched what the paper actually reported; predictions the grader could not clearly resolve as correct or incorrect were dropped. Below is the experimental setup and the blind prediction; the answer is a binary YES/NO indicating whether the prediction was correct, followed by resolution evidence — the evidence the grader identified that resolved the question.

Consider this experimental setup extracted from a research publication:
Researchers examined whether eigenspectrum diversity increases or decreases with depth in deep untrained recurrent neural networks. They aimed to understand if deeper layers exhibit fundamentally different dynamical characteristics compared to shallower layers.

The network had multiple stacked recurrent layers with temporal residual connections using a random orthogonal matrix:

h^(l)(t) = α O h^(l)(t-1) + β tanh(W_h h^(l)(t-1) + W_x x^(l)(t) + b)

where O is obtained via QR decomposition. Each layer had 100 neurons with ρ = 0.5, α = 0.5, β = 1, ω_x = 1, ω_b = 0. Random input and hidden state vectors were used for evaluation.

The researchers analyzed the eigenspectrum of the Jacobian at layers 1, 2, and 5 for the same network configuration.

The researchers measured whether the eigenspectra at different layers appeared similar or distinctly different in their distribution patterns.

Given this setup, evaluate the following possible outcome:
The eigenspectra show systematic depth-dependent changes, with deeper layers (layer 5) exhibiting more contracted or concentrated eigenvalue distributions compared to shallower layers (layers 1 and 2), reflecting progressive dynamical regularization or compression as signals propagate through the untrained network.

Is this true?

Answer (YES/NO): YES